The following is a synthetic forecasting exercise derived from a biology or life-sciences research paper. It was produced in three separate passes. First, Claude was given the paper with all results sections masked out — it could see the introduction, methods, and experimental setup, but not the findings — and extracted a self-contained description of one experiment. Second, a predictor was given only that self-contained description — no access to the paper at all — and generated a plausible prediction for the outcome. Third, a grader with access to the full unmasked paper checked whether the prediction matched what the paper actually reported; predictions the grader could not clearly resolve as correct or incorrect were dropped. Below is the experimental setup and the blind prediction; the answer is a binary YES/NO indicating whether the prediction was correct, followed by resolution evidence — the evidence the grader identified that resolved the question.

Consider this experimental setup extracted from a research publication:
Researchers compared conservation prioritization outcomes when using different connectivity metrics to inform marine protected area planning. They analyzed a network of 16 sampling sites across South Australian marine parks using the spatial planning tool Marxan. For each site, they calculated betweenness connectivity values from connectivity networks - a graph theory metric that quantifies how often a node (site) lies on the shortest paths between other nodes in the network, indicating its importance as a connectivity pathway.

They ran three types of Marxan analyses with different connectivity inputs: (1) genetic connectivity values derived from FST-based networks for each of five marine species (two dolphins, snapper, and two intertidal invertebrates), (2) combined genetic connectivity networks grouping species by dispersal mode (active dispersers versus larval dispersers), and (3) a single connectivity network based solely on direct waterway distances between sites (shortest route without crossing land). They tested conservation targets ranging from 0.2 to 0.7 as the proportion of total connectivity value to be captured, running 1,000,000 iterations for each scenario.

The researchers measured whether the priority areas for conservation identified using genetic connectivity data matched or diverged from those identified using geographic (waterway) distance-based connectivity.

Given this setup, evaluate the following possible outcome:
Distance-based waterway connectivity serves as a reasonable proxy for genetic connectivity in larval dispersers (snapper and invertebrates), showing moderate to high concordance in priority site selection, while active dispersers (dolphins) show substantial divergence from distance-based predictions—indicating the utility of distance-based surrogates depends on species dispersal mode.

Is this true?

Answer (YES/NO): NO